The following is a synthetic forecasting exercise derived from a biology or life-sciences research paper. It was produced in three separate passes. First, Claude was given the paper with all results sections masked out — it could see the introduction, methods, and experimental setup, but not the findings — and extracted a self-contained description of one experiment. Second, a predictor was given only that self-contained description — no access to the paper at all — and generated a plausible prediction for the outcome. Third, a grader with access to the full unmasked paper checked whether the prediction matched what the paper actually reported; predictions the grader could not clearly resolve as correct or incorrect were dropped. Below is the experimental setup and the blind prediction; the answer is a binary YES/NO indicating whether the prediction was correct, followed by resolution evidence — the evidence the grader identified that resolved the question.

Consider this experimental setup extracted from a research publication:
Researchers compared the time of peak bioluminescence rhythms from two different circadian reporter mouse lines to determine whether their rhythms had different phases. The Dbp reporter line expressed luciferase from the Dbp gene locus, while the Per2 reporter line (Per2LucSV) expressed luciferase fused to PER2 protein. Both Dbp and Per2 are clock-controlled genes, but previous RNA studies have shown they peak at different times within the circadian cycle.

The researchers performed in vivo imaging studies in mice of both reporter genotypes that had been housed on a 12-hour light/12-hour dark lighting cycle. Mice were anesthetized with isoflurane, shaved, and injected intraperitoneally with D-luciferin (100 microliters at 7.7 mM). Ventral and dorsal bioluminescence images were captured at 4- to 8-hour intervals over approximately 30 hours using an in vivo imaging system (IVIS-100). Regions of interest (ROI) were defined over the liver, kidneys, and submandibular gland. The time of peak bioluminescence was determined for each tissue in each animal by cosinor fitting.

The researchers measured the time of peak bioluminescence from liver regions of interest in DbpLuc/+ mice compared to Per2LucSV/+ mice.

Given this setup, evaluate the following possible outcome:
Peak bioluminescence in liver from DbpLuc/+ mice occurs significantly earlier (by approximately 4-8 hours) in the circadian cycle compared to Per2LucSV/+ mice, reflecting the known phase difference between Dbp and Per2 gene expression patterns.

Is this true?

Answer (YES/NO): NO